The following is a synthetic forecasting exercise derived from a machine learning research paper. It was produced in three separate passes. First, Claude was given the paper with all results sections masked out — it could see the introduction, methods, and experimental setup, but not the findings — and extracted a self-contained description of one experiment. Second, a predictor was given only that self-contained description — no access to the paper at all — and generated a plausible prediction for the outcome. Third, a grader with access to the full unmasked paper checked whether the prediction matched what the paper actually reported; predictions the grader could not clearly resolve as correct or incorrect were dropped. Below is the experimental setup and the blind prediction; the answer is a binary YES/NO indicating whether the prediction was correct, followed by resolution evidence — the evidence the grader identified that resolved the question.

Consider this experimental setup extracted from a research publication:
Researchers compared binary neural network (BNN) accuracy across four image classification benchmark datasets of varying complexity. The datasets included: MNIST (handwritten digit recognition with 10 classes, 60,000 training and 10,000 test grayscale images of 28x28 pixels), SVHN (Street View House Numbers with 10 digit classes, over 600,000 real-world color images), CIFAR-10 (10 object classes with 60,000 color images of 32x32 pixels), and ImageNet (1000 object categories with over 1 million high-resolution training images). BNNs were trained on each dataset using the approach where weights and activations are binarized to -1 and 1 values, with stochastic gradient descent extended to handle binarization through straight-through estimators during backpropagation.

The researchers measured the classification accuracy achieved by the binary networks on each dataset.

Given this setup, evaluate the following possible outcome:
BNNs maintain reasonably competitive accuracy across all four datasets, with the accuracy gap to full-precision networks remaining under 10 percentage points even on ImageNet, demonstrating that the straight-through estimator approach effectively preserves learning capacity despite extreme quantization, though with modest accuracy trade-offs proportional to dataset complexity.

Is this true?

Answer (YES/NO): NO